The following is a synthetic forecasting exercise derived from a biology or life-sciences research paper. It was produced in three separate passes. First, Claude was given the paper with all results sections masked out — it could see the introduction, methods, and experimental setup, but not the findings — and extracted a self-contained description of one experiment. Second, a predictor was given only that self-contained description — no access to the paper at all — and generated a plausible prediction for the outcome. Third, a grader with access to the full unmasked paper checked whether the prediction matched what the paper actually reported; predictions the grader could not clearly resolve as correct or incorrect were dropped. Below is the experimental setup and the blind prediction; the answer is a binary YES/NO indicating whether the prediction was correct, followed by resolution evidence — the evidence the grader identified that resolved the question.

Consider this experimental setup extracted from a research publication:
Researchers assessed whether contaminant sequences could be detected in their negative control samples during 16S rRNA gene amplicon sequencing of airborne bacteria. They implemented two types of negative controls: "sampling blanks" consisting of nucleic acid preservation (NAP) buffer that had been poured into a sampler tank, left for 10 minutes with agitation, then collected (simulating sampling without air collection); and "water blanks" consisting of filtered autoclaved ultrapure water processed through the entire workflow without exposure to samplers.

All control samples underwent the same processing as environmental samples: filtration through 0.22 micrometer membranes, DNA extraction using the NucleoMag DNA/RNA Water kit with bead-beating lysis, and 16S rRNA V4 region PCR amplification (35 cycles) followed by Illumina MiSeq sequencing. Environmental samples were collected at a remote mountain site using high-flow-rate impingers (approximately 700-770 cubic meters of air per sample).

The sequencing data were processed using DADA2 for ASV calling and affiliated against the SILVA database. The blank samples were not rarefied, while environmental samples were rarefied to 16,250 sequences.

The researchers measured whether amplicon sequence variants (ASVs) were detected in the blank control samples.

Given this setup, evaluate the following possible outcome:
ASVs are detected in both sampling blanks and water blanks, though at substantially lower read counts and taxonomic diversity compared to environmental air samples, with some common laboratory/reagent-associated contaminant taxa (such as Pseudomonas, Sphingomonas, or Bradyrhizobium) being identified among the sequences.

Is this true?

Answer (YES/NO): YES